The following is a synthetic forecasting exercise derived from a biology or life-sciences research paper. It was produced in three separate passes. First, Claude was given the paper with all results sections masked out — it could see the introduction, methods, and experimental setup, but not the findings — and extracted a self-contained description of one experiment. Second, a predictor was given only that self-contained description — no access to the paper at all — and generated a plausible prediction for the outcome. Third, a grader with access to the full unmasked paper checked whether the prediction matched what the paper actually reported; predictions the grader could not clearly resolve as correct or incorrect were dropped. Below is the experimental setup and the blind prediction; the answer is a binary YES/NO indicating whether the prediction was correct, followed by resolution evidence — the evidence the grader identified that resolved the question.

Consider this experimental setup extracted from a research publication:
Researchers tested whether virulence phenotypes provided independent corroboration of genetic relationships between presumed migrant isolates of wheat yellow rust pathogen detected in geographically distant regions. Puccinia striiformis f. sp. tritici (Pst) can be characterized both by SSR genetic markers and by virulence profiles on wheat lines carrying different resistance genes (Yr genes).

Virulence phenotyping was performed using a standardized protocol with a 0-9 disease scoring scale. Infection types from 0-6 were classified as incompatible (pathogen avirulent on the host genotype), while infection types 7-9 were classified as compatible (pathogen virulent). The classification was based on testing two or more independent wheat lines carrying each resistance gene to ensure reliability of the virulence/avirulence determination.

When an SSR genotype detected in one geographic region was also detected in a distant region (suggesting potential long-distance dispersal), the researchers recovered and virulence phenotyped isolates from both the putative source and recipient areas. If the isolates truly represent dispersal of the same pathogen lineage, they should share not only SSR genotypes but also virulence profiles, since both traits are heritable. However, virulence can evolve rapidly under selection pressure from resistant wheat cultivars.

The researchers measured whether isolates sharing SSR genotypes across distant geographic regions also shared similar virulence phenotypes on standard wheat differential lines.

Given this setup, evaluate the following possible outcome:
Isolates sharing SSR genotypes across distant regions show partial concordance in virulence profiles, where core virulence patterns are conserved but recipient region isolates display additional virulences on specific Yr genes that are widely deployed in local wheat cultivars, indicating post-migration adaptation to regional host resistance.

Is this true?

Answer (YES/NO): NO